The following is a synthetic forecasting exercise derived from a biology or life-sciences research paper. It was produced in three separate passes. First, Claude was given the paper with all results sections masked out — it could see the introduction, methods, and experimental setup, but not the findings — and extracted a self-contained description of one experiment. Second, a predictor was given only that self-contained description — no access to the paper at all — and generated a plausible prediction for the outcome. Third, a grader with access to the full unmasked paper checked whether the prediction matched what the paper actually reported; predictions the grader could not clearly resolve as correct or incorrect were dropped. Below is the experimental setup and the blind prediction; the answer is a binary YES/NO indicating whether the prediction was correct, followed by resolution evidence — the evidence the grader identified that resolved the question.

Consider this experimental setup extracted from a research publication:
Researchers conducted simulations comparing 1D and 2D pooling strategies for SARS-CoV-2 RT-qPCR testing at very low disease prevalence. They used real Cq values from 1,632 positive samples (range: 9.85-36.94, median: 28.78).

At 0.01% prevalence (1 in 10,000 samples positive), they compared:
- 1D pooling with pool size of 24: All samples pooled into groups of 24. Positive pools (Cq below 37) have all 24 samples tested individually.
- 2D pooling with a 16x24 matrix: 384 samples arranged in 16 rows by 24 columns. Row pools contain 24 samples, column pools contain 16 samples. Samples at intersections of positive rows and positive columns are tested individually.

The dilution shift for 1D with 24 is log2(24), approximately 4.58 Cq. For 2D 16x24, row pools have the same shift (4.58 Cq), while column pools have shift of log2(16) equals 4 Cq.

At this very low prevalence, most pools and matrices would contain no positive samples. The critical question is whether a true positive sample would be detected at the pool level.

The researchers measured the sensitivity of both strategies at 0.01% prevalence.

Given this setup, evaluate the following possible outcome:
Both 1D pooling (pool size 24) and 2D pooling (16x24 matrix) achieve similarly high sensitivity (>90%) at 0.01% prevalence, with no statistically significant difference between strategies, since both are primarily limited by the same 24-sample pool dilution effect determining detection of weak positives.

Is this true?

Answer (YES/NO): NO